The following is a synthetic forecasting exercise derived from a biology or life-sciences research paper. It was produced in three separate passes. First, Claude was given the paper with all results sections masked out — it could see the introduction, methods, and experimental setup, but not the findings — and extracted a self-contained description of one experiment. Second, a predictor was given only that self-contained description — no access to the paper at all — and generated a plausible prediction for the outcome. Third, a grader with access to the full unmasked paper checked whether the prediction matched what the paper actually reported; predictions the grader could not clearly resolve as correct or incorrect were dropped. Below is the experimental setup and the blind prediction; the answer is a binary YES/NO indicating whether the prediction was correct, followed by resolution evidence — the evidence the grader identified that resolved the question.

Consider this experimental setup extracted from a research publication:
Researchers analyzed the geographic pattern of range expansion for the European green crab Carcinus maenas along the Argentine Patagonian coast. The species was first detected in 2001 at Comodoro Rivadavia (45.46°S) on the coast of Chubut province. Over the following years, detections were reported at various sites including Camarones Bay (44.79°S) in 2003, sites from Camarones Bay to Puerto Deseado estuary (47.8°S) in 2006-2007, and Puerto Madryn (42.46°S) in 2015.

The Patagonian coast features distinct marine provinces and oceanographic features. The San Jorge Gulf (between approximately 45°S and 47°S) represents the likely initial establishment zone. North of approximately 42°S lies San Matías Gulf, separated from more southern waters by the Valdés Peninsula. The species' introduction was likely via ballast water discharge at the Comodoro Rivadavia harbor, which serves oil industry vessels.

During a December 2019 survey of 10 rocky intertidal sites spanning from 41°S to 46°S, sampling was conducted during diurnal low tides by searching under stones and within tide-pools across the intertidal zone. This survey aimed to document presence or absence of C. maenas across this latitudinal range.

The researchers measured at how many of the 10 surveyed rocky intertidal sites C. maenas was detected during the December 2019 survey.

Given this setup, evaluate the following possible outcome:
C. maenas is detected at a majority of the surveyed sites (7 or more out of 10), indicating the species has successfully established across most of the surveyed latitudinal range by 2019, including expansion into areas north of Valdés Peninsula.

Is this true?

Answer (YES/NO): NO